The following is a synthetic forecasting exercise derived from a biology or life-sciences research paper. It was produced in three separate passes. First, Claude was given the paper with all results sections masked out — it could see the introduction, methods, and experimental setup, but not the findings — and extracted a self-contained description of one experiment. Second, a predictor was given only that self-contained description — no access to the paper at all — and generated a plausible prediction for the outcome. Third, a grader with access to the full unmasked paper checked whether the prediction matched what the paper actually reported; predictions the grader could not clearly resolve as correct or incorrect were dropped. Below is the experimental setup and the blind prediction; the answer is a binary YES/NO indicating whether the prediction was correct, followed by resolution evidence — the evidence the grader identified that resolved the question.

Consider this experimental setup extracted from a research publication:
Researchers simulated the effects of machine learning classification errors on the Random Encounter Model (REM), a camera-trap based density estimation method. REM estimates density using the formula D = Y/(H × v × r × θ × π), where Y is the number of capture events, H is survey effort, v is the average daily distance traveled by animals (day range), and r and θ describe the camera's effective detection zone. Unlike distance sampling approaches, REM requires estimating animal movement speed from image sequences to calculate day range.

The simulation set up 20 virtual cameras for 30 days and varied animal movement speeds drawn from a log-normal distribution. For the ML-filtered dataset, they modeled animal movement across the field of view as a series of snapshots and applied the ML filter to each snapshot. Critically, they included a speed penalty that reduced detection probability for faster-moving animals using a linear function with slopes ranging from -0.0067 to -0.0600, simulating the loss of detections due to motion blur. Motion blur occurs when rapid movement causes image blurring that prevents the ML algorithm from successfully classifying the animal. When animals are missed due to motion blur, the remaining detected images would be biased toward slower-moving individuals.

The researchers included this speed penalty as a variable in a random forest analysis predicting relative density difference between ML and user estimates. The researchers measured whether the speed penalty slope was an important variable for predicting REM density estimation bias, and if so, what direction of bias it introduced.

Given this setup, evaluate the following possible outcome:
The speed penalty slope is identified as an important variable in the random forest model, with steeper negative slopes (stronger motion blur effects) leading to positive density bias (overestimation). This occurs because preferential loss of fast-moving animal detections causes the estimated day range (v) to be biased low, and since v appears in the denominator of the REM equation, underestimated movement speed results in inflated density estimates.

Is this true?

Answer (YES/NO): NO